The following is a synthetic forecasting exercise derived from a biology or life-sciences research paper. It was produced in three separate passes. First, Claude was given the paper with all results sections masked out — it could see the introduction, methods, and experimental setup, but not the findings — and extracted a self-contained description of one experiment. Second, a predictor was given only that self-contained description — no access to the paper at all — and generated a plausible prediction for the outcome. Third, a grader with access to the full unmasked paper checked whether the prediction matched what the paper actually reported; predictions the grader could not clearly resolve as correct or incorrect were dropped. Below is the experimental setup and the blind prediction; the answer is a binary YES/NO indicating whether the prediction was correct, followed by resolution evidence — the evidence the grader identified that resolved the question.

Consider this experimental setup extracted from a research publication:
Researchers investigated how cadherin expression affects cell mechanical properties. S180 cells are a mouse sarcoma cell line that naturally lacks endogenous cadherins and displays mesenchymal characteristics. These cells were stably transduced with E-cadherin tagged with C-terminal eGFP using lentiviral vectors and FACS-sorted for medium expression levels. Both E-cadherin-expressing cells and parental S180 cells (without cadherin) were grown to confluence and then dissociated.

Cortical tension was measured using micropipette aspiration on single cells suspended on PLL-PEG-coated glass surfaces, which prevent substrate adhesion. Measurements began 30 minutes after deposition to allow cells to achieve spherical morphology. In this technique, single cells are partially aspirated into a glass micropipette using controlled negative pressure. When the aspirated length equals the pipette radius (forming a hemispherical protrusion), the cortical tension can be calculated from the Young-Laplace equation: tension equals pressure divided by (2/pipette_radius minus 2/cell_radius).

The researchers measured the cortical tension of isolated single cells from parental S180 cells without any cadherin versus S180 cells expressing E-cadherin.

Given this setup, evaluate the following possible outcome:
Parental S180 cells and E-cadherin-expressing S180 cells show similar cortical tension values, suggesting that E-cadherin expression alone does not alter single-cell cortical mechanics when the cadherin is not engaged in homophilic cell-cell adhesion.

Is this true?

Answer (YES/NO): NO